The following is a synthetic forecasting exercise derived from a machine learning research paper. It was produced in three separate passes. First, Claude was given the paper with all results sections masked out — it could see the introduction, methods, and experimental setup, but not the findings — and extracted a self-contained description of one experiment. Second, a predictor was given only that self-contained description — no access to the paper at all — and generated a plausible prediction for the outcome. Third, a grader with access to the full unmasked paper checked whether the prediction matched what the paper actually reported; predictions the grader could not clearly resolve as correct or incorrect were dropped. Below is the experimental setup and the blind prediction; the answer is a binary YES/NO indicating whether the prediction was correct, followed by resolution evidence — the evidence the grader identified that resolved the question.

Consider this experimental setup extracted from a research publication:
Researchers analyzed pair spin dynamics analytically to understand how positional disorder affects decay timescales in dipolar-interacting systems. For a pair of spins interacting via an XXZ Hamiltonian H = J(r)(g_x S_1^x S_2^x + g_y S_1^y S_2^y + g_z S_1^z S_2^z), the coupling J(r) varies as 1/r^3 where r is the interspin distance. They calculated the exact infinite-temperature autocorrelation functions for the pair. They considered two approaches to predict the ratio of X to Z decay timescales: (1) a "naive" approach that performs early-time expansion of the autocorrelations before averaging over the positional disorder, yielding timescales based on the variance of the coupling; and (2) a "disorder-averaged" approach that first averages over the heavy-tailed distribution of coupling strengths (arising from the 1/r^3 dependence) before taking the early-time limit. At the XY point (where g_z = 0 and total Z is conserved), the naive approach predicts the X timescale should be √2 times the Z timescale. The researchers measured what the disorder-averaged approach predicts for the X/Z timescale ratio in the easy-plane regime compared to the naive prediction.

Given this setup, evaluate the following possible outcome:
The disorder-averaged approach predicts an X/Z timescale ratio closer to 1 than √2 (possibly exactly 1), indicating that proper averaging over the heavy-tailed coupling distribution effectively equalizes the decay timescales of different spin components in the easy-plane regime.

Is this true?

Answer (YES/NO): YES